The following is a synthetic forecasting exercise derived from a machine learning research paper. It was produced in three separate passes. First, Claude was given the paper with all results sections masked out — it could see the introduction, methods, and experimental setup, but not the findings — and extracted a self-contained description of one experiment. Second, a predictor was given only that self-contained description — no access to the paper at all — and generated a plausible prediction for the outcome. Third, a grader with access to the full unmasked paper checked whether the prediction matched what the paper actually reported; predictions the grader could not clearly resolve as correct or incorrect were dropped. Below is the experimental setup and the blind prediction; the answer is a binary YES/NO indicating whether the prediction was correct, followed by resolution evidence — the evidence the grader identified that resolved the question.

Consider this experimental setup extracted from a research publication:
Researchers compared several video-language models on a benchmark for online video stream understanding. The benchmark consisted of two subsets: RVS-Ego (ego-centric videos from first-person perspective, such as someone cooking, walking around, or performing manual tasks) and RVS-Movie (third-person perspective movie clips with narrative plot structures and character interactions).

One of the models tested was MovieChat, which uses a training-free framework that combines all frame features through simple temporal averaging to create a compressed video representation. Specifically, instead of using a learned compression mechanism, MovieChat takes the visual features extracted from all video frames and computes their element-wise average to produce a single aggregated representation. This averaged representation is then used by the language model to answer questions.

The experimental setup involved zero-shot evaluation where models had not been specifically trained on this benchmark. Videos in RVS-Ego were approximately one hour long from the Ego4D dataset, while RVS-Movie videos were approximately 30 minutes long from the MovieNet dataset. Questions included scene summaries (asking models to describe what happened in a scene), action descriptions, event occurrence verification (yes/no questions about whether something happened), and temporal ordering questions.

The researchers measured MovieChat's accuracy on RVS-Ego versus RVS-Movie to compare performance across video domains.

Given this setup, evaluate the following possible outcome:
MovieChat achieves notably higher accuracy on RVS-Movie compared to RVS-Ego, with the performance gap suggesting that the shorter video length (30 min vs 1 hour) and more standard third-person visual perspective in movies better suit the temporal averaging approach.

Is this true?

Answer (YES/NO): NO